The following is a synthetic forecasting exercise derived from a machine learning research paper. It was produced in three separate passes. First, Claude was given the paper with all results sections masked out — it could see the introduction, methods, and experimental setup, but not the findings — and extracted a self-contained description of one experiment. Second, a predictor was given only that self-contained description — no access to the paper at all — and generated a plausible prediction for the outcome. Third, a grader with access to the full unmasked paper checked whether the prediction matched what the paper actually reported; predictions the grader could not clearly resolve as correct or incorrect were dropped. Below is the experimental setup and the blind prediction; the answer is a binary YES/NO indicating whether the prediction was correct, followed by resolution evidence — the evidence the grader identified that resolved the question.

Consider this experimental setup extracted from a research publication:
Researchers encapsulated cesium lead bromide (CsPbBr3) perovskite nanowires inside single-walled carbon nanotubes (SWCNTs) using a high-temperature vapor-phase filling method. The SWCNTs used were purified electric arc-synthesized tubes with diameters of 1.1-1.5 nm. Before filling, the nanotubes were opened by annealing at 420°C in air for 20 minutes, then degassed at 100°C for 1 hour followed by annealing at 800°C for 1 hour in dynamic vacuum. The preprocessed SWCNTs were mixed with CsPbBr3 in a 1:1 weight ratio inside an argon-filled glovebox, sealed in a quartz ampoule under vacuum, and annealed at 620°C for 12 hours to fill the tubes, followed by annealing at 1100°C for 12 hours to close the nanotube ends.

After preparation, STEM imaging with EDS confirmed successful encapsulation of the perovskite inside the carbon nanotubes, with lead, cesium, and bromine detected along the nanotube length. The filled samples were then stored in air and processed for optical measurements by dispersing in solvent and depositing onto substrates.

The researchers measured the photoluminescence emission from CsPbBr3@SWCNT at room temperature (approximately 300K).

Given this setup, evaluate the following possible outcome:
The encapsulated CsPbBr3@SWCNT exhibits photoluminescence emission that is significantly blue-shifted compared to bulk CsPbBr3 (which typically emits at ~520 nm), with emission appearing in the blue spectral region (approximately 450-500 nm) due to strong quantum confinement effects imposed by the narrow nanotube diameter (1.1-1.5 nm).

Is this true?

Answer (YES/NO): NO